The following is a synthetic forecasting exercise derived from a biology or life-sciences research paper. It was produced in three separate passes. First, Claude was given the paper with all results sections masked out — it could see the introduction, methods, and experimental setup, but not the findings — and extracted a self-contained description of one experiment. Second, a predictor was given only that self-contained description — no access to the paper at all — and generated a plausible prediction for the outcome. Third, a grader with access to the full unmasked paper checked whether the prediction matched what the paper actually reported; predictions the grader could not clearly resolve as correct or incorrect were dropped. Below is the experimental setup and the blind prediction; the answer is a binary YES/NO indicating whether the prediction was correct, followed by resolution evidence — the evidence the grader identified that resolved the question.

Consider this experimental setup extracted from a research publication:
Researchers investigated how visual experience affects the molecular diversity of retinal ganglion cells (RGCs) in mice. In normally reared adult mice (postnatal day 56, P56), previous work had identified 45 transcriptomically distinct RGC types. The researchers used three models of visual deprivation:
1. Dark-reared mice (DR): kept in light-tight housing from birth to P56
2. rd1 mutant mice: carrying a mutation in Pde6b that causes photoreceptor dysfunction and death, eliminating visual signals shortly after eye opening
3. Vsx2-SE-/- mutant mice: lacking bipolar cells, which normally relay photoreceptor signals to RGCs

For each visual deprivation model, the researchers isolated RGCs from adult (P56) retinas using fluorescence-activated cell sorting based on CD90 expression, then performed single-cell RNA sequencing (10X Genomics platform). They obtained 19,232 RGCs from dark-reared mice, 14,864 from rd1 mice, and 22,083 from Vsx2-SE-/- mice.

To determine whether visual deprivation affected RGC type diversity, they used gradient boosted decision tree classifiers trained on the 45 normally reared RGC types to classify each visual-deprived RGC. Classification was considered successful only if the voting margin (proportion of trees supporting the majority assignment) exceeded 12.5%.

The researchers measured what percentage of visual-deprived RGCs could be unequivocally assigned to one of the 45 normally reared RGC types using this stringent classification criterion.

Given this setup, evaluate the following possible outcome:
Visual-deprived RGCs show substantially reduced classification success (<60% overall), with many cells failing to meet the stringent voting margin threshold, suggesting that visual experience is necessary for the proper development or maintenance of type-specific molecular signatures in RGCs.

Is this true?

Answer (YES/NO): NO